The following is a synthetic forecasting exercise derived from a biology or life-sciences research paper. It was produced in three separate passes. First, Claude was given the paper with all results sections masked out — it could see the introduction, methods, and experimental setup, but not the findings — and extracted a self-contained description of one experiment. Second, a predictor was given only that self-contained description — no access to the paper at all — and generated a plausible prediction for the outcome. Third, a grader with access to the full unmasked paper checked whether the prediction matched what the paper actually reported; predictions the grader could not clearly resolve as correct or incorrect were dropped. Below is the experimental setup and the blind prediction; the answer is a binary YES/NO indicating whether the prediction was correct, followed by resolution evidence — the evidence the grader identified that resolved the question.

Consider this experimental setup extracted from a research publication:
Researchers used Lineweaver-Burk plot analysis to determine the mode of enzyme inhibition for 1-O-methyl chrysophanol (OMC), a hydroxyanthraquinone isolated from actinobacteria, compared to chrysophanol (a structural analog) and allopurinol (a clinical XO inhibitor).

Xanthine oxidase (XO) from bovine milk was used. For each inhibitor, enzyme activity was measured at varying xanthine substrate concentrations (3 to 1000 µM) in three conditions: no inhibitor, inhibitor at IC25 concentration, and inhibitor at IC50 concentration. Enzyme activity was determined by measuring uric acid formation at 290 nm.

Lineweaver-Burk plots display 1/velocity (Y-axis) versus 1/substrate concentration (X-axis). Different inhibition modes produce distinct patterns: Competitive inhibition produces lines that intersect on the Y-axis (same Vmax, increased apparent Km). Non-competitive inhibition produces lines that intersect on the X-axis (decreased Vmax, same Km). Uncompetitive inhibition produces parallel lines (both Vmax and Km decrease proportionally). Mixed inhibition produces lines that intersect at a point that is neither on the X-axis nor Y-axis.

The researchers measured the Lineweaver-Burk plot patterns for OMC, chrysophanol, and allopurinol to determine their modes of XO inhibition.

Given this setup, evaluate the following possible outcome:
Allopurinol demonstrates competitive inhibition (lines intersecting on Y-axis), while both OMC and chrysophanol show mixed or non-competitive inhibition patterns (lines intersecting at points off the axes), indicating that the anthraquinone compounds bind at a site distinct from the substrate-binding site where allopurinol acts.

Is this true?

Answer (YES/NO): YES